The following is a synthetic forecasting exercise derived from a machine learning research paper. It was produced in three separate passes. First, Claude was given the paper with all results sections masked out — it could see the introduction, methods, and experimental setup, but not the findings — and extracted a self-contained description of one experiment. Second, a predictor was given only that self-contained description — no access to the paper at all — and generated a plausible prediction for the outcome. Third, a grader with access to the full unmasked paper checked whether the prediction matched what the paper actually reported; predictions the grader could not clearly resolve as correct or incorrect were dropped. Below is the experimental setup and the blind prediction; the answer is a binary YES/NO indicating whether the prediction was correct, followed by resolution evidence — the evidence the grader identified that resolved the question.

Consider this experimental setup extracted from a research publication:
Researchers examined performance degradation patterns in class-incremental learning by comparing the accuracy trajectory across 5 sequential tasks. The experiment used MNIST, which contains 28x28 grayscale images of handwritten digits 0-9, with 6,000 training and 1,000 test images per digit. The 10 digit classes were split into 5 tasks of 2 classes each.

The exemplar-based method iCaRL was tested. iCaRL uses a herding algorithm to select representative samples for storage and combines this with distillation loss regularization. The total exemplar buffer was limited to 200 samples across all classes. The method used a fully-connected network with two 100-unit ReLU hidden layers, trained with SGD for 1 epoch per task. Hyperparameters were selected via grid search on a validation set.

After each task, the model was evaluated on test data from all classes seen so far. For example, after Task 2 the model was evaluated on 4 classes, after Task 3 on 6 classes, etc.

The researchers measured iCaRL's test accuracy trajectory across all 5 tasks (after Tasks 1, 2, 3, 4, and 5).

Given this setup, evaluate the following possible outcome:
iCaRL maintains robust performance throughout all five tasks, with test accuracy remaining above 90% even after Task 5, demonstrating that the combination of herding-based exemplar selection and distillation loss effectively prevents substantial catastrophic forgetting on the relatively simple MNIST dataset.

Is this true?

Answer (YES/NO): NO